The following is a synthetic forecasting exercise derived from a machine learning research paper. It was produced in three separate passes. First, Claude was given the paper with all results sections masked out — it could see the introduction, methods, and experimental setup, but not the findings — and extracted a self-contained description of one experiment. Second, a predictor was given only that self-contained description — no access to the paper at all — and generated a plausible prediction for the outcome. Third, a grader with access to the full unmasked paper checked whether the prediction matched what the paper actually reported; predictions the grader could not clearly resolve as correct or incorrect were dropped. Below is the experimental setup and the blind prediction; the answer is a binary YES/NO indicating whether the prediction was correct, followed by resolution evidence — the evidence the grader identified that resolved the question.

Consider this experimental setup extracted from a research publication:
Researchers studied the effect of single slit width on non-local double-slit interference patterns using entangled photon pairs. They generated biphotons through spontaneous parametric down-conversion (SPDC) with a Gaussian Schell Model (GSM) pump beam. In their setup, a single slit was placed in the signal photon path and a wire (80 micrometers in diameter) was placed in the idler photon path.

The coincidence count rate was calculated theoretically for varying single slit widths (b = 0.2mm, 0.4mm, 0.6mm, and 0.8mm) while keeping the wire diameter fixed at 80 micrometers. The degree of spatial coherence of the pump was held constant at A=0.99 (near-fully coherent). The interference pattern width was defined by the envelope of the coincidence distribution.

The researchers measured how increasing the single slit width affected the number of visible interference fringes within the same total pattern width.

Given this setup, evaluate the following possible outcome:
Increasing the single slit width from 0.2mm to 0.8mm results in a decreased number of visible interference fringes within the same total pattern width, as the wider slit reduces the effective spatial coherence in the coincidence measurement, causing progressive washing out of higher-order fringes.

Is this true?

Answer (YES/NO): NO